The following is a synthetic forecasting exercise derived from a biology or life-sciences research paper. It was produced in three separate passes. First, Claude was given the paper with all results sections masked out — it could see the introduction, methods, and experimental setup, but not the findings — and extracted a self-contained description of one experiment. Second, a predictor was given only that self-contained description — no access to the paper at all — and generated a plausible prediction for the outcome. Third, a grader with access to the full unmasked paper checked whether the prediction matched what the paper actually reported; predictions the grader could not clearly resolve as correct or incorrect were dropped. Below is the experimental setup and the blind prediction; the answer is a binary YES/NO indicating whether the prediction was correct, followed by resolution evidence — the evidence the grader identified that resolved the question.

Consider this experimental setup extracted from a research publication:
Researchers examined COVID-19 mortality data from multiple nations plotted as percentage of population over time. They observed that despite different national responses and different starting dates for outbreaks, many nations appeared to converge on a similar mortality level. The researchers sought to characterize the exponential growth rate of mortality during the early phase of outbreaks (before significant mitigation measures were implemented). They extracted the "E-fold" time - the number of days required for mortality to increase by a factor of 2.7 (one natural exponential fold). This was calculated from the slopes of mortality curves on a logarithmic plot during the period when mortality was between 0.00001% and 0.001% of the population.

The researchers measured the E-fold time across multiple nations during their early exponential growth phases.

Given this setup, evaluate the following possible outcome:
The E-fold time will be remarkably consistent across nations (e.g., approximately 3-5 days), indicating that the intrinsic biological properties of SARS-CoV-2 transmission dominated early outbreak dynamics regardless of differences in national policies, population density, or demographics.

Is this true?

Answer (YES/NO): YES